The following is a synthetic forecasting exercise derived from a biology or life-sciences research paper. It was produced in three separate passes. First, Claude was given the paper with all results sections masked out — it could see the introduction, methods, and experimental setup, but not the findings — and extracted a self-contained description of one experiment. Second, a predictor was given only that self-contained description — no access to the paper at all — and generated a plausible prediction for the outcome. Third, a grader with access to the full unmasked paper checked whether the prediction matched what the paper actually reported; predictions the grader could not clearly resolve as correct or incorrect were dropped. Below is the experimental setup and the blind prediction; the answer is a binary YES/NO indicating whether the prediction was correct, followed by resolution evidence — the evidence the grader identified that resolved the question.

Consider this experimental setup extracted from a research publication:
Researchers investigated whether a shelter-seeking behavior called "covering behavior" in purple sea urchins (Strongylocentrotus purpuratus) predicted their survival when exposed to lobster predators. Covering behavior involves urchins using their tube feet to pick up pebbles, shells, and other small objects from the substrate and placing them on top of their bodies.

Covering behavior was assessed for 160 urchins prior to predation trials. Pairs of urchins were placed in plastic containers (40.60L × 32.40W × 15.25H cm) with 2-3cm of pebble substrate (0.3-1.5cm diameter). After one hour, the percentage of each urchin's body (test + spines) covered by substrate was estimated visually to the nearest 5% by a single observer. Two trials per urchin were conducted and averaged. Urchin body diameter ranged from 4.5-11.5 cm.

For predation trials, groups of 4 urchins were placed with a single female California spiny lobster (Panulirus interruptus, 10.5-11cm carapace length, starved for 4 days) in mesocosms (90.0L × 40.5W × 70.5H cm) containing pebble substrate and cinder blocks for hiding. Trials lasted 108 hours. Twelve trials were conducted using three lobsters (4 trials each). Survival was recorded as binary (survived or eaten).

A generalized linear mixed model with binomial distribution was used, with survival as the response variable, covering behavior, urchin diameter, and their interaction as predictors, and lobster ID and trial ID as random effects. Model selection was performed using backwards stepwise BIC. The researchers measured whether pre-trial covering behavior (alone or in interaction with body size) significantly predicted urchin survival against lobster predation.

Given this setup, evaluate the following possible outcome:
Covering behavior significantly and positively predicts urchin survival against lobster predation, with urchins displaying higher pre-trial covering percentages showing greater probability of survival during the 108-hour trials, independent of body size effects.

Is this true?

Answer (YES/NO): NO